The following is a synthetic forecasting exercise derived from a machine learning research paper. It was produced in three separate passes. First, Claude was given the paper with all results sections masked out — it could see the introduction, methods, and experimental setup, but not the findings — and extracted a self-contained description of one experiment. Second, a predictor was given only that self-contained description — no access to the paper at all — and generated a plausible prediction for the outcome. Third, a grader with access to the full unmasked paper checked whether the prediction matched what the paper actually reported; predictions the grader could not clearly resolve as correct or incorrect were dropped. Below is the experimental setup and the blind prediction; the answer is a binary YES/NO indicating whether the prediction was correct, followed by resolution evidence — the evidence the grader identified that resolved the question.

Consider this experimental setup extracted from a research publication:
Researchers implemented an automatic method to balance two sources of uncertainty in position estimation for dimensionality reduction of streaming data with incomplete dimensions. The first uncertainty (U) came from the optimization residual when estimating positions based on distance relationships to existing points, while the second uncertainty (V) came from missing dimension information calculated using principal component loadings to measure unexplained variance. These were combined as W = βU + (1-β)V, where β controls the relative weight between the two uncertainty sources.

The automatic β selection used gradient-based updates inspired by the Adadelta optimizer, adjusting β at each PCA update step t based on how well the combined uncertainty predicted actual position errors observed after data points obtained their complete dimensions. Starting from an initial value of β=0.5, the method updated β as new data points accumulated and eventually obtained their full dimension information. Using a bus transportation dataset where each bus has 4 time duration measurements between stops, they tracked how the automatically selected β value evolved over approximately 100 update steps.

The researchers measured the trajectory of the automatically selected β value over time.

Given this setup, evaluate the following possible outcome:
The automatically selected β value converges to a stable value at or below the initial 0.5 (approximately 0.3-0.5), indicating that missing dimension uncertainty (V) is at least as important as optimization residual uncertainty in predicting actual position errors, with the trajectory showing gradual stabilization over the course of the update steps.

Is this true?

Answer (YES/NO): NO